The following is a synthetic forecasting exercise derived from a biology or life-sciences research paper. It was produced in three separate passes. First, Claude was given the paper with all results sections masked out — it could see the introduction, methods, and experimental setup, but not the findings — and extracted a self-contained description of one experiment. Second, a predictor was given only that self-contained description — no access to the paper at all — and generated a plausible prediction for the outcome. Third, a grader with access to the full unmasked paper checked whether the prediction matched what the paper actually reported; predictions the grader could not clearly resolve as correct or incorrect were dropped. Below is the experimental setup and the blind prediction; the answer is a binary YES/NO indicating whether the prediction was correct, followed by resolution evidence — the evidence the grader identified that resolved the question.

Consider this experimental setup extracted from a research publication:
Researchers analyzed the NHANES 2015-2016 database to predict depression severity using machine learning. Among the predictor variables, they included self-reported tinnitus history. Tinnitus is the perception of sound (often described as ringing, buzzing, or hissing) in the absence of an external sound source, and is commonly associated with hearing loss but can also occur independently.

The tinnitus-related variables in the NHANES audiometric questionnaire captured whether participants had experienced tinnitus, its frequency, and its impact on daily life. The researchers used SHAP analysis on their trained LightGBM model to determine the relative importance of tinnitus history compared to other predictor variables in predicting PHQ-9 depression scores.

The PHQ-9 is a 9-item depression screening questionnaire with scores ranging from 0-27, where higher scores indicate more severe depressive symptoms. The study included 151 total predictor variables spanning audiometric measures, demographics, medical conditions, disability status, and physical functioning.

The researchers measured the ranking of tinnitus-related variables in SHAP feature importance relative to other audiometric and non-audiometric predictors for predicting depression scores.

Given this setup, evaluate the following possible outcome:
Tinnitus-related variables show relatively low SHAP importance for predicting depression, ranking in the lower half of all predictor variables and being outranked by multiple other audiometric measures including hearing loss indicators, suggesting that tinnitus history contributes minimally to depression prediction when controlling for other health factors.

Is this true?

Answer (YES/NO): NO